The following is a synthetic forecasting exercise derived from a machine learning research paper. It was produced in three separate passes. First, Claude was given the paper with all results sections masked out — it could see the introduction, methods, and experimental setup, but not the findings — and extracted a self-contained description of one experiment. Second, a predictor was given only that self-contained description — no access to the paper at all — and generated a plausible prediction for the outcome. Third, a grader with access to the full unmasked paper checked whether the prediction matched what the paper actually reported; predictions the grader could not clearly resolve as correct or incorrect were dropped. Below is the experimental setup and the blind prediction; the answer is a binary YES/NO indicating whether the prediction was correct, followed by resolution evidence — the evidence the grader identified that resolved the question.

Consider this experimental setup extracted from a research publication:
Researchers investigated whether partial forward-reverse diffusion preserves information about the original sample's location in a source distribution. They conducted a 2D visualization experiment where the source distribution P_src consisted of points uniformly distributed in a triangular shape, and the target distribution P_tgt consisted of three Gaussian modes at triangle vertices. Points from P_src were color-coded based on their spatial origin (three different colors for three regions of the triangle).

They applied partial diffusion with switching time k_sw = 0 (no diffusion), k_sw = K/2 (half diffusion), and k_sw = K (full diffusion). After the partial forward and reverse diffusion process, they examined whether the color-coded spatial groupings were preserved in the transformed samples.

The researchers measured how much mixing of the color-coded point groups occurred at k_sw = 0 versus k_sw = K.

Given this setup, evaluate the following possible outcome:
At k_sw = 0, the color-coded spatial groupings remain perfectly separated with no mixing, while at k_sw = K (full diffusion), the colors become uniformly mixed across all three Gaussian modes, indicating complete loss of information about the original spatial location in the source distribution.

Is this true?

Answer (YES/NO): YES